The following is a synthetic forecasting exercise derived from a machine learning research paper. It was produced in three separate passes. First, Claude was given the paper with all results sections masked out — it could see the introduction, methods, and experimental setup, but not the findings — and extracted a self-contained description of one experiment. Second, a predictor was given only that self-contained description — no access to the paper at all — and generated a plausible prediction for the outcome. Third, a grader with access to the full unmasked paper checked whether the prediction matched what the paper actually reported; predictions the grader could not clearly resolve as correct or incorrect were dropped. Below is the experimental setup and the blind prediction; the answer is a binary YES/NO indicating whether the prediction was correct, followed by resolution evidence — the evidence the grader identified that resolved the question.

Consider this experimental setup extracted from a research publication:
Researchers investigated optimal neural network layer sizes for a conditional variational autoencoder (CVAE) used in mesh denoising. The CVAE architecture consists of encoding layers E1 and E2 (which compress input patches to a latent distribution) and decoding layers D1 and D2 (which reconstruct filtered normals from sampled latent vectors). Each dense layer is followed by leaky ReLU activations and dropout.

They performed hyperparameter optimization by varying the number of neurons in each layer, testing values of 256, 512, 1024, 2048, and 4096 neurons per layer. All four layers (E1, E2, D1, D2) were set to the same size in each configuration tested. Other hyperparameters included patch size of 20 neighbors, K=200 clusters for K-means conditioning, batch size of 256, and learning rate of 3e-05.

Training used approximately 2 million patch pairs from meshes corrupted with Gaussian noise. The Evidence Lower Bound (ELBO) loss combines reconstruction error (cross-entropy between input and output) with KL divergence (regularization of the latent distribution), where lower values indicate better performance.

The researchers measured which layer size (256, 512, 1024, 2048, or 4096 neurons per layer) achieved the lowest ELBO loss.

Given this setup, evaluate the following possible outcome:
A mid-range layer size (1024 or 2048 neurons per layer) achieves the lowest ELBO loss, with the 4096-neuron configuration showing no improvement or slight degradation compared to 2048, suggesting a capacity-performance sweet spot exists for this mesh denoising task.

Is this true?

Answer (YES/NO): YES